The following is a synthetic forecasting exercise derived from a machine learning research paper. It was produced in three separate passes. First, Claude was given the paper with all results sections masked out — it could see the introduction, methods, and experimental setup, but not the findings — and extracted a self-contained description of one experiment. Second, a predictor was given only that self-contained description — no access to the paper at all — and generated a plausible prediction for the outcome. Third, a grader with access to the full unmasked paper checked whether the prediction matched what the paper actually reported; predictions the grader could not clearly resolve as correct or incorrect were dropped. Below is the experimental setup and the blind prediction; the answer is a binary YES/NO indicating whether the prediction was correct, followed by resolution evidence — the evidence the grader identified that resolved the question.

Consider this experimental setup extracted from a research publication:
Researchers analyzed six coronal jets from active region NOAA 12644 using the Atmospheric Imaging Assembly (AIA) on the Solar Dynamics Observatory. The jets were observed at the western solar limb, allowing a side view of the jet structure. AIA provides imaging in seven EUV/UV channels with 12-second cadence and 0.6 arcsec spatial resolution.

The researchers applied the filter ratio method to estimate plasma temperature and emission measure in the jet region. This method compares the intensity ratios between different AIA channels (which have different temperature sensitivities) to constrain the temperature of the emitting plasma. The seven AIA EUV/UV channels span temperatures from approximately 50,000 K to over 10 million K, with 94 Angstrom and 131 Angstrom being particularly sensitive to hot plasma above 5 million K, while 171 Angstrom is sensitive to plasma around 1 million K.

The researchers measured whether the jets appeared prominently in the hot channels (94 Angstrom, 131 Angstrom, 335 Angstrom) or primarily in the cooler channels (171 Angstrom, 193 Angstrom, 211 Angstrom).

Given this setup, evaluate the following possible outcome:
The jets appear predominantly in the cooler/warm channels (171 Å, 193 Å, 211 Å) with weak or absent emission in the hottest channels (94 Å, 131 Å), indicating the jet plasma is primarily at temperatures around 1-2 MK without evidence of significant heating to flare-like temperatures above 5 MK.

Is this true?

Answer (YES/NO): NO